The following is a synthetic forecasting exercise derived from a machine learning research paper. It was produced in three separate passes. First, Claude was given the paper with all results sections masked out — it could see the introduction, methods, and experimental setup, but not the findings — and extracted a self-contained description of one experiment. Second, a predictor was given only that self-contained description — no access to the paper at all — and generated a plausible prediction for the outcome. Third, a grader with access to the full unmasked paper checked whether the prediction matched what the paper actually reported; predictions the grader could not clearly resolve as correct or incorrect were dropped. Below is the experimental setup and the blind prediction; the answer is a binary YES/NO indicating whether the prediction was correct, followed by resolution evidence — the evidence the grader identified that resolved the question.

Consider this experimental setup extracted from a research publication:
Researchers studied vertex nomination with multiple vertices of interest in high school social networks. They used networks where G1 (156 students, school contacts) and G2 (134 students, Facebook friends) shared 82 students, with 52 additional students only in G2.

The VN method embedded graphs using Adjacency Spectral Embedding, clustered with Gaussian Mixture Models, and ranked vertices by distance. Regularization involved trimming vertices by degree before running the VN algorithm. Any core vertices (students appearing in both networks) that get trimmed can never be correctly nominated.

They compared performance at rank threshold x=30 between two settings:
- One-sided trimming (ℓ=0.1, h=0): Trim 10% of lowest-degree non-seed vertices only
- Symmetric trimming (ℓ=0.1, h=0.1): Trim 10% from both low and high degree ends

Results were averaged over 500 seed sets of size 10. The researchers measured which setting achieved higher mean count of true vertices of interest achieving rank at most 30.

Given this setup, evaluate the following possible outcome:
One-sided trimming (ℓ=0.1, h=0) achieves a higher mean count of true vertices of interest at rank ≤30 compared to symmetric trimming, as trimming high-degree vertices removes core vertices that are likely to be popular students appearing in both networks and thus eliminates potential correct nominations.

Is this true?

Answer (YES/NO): YES